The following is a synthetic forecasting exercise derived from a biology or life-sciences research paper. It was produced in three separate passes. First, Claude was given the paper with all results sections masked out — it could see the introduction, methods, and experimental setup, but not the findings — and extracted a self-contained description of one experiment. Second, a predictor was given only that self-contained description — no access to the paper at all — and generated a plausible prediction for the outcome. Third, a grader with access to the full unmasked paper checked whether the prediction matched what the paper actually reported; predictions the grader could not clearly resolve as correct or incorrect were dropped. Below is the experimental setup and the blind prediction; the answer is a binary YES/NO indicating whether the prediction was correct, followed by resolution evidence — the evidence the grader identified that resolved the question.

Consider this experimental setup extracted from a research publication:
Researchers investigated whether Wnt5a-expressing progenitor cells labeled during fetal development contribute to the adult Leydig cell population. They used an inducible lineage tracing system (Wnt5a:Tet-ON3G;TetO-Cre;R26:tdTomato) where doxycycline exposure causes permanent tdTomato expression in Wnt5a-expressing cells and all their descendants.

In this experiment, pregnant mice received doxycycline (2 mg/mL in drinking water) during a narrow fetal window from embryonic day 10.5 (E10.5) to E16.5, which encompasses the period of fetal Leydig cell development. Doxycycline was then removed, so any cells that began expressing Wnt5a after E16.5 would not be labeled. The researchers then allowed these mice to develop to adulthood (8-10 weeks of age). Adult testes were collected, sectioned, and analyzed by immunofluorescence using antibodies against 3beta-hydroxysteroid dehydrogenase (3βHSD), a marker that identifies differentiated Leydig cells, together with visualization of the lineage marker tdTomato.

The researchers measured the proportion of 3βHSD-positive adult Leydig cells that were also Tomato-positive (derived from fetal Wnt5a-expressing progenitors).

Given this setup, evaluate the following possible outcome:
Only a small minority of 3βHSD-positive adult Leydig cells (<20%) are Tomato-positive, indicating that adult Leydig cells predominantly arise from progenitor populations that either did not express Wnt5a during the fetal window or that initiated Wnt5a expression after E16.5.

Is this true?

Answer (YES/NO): NO